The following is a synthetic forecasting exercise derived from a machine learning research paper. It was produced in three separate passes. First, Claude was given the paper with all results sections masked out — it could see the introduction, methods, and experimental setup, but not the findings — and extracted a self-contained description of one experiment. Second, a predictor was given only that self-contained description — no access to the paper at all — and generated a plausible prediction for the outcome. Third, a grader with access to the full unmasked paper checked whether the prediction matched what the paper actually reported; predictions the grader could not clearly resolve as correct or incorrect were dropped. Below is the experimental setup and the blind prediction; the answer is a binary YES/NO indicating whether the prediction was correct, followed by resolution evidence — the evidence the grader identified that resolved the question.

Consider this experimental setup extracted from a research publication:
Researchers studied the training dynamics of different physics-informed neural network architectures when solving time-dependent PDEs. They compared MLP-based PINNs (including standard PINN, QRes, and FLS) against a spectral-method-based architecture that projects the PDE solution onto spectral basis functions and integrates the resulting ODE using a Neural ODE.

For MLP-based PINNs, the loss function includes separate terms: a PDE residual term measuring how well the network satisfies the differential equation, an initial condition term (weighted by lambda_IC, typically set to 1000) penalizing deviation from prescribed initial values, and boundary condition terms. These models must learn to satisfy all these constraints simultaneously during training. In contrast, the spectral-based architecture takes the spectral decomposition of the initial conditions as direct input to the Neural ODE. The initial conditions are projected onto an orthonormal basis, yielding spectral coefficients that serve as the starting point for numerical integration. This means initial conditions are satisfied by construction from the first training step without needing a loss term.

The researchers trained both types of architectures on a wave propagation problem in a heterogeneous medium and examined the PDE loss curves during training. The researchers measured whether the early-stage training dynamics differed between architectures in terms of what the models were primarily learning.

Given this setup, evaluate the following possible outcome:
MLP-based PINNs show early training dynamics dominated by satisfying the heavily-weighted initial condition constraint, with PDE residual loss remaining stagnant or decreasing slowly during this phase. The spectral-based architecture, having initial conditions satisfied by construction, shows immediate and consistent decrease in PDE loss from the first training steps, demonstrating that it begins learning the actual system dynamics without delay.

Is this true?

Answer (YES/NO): YES